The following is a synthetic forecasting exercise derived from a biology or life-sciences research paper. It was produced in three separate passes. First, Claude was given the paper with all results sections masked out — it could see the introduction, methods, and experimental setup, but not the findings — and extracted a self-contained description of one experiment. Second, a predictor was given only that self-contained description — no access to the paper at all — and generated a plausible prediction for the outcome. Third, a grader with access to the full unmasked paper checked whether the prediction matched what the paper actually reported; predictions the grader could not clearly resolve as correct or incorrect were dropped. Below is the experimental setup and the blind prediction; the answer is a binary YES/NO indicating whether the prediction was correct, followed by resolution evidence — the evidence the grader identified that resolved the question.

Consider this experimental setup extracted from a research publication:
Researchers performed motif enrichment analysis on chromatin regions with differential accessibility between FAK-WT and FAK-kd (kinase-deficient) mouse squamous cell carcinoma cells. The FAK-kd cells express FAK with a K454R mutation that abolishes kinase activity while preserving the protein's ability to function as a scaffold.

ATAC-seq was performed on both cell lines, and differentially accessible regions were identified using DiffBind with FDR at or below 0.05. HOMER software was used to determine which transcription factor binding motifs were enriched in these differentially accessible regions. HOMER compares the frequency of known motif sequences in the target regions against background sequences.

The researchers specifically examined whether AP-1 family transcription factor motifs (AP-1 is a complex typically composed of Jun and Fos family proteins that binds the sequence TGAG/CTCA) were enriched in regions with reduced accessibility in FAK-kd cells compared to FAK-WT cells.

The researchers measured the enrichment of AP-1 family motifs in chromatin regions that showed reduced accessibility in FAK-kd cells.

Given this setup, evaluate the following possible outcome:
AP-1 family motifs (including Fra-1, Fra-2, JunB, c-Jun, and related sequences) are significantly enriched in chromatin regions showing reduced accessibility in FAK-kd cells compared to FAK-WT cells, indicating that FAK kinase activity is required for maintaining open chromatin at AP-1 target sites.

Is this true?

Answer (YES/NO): YES